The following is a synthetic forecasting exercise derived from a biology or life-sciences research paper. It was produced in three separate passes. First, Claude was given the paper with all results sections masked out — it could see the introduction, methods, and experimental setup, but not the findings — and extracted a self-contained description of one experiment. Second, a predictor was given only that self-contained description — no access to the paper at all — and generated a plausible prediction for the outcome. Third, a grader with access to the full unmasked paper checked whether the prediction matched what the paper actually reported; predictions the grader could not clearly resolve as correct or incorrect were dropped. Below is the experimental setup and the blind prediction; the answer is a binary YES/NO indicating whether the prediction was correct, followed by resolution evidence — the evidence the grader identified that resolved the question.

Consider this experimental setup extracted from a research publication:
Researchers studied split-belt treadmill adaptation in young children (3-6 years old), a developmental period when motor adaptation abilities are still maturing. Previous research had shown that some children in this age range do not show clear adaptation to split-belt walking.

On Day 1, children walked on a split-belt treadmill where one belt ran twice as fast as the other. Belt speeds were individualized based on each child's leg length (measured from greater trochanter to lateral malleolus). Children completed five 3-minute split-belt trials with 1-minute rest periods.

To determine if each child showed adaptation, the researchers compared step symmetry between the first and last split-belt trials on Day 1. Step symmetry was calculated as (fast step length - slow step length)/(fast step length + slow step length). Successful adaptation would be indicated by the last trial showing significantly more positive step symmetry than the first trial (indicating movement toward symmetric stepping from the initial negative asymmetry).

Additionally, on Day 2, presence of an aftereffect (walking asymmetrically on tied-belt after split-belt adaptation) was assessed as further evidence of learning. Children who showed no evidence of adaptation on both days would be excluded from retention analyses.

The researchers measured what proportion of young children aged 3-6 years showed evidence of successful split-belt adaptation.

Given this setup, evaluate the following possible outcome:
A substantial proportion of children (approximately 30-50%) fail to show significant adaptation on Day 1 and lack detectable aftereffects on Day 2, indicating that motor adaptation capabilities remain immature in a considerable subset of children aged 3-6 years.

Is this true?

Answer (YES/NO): NO